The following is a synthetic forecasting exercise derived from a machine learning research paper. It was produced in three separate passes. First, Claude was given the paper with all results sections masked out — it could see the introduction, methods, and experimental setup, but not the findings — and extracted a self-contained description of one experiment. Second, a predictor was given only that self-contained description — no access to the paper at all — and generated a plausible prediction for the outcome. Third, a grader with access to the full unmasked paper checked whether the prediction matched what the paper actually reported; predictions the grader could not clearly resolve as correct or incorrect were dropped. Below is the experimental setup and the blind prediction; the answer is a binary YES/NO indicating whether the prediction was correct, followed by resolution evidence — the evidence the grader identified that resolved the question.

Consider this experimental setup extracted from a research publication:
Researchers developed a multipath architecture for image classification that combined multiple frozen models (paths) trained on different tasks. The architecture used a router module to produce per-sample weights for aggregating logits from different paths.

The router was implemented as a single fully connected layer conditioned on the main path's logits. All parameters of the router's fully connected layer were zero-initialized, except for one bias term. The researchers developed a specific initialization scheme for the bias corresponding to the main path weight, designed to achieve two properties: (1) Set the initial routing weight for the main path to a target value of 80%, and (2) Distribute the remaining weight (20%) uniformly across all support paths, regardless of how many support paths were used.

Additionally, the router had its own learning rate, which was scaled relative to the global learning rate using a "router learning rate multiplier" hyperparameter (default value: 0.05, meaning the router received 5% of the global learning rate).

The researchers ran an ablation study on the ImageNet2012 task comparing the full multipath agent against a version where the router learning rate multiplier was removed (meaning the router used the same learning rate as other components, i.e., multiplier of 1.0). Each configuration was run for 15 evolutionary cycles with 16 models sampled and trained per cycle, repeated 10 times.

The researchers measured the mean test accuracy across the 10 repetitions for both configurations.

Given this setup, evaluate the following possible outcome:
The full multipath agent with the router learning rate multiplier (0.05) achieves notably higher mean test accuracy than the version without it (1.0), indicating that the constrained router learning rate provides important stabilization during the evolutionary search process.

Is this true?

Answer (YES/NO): YES